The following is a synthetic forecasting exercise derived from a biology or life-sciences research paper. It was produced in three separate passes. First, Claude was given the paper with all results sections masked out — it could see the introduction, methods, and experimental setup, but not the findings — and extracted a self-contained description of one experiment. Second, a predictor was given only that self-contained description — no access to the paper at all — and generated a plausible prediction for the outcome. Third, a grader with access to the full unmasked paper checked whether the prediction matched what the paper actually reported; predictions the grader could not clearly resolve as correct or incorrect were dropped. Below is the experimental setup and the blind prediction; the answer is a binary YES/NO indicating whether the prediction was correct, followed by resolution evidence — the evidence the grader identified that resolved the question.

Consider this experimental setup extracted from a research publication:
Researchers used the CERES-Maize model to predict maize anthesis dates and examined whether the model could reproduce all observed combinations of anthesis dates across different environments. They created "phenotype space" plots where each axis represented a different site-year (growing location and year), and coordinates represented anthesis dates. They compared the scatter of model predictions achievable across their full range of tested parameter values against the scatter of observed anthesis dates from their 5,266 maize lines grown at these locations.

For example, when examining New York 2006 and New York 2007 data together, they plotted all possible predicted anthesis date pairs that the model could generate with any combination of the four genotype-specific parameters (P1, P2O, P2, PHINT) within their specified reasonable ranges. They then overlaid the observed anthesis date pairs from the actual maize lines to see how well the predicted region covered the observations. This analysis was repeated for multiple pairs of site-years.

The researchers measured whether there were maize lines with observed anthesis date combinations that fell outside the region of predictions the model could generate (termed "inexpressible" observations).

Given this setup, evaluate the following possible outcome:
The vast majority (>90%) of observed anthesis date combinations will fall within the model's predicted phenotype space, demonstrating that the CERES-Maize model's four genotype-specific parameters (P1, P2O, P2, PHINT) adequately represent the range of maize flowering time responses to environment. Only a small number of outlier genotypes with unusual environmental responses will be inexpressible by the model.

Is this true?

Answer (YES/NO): NO